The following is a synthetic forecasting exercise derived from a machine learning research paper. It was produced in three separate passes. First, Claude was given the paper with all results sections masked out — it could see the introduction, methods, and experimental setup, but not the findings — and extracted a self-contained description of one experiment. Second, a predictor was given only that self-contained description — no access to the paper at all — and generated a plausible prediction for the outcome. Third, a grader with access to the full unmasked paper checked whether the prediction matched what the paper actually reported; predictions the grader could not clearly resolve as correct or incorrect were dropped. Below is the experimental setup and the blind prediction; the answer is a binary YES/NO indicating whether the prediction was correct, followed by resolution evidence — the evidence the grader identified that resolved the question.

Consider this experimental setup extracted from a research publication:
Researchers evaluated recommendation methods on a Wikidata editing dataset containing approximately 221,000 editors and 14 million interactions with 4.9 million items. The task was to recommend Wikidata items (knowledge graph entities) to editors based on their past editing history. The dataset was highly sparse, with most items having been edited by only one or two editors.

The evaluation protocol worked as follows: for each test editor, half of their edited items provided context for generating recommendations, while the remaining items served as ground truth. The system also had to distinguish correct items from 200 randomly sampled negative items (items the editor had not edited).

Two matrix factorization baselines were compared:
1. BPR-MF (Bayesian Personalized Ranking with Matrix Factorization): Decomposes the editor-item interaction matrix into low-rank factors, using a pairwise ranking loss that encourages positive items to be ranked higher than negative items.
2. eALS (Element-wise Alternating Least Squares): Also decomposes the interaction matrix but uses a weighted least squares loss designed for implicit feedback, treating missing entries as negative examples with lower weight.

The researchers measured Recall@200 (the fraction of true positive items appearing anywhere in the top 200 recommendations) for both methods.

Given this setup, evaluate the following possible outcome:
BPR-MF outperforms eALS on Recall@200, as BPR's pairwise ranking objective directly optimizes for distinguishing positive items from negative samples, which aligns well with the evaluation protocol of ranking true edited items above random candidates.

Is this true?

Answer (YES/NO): YES